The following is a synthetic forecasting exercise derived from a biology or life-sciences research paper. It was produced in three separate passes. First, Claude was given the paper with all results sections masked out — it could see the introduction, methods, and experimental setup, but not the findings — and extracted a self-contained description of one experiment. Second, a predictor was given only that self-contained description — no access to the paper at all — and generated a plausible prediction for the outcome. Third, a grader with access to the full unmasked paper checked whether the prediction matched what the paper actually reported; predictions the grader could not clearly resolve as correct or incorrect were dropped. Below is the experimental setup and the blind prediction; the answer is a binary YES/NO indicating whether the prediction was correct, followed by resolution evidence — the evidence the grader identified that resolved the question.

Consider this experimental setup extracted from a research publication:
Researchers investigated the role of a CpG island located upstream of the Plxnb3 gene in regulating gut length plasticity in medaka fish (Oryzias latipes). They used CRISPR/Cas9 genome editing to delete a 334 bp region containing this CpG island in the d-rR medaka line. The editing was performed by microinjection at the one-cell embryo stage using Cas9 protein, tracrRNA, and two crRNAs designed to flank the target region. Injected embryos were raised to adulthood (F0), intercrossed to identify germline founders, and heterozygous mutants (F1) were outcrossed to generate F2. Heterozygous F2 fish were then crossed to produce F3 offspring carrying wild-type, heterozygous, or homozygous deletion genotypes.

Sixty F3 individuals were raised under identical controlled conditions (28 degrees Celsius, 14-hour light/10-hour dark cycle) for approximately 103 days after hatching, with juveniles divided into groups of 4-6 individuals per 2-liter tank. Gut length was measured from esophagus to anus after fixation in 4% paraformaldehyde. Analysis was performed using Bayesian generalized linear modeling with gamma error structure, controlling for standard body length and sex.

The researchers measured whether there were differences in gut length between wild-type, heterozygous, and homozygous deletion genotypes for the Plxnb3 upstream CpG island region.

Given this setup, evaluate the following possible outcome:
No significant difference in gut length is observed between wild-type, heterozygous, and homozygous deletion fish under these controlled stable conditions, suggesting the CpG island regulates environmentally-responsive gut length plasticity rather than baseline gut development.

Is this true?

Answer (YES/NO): YES